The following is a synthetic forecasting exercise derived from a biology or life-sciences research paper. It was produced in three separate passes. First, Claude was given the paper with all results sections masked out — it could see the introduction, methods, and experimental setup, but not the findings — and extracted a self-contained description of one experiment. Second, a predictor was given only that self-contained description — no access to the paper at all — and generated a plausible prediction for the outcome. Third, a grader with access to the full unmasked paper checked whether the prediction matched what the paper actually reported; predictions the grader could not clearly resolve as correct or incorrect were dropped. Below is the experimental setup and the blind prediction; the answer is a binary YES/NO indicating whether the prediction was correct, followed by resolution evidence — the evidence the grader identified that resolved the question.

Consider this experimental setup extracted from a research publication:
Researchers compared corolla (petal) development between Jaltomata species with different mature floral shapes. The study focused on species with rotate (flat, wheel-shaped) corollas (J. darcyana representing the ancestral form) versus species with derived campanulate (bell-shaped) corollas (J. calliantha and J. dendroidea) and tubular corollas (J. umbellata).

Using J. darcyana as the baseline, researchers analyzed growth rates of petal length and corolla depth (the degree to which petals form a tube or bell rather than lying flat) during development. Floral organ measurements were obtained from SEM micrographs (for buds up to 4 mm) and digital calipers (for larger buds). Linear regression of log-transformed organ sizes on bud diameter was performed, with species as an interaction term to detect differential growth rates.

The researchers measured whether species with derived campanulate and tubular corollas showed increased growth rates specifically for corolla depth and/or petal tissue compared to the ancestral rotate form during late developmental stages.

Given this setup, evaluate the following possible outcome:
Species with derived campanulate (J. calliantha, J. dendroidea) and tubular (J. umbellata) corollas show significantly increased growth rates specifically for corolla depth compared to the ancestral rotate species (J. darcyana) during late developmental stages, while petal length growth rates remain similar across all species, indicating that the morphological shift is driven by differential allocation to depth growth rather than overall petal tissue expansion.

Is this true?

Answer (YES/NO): NO